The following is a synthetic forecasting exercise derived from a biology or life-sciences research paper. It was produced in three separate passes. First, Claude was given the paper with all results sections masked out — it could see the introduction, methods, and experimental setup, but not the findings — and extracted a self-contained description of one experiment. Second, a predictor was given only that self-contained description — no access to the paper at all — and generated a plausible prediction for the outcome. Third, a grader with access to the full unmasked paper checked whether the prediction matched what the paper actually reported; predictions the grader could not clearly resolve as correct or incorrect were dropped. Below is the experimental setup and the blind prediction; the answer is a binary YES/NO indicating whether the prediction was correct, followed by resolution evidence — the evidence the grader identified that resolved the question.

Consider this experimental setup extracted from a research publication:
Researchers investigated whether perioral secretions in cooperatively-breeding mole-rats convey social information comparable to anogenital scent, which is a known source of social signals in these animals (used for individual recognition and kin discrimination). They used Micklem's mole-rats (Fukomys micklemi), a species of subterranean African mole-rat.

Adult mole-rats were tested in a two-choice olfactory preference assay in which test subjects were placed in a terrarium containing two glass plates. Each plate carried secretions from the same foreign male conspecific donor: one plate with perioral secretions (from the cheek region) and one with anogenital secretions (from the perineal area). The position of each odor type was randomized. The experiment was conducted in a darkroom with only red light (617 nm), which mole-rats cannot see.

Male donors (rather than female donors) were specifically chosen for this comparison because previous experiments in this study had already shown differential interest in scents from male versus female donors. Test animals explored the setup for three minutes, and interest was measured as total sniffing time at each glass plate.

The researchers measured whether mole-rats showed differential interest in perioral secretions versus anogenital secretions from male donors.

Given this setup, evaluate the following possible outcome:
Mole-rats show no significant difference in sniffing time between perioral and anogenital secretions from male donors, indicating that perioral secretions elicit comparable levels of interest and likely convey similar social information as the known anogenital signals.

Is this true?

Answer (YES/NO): YES